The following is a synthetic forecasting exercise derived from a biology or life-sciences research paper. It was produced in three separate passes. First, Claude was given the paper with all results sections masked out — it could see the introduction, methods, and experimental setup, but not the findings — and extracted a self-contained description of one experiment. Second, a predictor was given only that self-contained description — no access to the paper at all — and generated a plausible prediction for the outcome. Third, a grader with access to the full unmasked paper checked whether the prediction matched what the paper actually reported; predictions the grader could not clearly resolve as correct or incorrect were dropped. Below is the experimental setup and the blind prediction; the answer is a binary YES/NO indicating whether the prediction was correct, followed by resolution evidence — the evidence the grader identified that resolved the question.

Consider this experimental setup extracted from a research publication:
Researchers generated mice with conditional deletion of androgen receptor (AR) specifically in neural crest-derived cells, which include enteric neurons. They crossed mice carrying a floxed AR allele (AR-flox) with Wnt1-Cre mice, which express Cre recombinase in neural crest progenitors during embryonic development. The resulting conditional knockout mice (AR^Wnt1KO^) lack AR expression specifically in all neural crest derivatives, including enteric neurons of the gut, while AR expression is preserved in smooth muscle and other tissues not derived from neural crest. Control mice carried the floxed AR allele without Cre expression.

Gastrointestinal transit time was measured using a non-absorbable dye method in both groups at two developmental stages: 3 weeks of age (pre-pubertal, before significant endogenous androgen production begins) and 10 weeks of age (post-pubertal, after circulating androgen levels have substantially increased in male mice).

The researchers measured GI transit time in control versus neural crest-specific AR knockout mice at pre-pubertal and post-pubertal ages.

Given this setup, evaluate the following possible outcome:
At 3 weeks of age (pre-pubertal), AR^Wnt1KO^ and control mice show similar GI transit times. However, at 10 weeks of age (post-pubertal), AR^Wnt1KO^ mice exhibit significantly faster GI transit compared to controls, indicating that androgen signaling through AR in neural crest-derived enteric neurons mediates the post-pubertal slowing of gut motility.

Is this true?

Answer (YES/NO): NO